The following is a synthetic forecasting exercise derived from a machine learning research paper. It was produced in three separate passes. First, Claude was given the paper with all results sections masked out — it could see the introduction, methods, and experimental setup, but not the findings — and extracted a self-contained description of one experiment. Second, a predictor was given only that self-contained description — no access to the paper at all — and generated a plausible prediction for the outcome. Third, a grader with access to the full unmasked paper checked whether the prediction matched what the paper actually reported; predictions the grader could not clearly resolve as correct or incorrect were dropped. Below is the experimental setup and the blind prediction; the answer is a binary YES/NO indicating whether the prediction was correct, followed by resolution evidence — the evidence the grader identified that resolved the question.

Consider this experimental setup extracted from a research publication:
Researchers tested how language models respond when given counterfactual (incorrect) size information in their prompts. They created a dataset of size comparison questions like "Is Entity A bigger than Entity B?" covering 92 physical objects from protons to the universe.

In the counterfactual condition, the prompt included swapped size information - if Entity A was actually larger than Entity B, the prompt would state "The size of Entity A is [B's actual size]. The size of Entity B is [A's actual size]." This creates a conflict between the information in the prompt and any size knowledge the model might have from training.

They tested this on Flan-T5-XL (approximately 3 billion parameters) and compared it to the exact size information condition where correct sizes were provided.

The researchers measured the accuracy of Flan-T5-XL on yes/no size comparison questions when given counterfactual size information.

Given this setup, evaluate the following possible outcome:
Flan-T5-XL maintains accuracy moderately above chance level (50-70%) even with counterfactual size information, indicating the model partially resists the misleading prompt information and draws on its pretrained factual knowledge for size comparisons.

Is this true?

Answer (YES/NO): NO